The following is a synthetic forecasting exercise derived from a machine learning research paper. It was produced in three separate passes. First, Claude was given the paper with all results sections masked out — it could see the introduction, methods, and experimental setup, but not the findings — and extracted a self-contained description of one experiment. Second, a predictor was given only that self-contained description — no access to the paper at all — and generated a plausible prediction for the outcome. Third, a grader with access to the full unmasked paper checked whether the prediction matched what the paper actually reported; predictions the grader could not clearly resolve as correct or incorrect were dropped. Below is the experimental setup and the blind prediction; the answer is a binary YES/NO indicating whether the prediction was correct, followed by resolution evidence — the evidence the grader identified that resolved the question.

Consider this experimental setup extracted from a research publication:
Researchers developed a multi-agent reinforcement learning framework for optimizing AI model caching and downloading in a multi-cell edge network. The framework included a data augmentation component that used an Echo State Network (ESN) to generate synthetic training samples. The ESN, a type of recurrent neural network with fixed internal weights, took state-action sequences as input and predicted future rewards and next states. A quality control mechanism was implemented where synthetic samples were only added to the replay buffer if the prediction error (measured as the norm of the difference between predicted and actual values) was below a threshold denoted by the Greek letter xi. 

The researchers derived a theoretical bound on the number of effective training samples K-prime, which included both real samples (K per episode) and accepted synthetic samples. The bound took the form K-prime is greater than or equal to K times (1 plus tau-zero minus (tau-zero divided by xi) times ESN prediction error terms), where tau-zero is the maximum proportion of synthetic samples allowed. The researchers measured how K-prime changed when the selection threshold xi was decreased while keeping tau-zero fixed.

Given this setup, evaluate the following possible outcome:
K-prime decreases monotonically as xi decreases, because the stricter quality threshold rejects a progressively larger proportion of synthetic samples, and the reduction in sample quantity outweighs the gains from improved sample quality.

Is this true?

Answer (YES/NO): YES